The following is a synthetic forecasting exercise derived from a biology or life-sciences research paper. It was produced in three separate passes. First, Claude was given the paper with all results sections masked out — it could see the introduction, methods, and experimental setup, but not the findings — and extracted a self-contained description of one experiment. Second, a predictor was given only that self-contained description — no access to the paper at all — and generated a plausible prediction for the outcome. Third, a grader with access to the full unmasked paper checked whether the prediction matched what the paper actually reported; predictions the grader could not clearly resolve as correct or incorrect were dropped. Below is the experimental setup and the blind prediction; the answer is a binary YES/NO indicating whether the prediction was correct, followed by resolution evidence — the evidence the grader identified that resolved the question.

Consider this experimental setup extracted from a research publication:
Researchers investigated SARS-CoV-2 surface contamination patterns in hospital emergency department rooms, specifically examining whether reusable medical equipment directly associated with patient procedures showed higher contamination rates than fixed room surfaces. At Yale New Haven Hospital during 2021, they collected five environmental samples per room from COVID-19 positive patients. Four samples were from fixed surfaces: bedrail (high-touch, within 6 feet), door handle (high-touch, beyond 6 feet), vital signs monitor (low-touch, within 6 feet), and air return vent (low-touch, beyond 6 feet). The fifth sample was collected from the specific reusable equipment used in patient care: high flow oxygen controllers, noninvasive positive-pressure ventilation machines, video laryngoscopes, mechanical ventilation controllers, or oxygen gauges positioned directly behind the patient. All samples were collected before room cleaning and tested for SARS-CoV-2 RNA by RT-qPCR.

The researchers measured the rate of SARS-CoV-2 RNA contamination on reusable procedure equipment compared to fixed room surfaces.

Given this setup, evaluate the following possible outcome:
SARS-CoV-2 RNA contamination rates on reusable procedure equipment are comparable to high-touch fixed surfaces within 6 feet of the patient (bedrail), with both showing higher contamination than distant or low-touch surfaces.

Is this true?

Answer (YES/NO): NO